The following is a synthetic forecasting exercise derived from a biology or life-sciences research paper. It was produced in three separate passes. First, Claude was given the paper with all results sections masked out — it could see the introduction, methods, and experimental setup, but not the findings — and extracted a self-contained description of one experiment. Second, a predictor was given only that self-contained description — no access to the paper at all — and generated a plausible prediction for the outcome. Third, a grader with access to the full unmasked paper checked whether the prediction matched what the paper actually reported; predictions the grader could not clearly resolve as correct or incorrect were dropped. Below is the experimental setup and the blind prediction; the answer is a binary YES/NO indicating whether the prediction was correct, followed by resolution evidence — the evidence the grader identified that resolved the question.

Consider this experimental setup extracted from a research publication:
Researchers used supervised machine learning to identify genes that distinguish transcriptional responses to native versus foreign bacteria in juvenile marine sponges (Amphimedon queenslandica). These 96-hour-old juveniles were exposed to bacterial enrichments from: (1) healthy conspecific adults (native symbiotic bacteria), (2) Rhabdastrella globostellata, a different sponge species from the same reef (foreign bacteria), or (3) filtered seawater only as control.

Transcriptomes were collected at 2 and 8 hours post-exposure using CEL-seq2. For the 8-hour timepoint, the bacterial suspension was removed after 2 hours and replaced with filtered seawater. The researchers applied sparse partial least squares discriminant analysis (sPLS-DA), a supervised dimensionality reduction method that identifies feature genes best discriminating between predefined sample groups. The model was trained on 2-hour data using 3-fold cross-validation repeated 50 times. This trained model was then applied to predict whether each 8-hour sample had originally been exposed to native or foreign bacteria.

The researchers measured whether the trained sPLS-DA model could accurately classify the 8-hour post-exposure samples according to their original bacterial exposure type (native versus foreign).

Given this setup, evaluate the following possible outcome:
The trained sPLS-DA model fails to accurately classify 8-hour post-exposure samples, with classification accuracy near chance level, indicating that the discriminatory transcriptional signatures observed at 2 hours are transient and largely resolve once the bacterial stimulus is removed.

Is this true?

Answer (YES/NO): NO